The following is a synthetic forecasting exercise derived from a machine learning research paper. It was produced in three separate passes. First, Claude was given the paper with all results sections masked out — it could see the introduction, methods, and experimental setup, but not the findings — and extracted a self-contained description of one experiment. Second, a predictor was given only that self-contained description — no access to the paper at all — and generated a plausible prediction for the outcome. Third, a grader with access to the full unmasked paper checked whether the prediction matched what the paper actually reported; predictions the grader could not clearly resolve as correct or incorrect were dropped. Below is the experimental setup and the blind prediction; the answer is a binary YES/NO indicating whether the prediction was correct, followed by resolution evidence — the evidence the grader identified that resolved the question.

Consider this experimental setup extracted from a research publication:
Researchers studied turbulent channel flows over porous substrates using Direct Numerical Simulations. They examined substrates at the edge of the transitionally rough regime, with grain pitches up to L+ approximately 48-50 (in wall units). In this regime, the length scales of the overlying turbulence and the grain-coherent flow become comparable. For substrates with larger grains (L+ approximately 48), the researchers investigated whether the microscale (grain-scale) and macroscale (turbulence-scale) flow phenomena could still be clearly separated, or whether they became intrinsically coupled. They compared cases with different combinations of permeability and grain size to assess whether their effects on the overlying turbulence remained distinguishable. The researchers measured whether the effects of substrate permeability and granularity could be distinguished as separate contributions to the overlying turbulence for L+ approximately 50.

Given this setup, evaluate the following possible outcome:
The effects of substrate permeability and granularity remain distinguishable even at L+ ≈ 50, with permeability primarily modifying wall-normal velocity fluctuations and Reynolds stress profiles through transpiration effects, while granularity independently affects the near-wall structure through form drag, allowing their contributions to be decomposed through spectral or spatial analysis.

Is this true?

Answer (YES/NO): NO